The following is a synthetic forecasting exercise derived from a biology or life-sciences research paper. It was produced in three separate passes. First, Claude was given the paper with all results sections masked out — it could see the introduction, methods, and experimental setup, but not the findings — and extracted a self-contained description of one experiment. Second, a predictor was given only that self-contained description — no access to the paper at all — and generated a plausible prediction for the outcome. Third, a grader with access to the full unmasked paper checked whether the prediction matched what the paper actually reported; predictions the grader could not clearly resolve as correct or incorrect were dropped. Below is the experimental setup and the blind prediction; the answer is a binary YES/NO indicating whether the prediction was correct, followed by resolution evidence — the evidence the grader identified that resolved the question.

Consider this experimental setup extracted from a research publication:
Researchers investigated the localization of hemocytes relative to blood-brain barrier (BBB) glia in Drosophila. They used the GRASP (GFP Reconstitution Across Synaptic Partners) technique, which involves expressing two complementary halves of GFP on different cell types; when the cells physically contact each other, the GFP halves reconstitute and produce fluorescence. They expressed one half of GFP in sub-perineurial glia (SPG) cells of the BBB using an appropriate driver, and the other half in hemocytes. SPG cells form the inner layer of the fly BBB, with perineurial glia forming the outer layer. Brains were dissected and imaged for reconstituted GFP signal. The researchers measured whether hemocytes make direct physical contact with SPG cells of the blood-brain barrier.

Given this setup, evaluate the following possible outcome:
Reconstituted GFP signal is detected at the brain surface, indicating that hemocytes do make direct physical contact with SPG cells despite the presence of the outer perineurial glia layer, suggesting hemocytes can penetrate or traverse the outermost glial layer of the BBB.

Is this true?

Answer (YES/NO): YES